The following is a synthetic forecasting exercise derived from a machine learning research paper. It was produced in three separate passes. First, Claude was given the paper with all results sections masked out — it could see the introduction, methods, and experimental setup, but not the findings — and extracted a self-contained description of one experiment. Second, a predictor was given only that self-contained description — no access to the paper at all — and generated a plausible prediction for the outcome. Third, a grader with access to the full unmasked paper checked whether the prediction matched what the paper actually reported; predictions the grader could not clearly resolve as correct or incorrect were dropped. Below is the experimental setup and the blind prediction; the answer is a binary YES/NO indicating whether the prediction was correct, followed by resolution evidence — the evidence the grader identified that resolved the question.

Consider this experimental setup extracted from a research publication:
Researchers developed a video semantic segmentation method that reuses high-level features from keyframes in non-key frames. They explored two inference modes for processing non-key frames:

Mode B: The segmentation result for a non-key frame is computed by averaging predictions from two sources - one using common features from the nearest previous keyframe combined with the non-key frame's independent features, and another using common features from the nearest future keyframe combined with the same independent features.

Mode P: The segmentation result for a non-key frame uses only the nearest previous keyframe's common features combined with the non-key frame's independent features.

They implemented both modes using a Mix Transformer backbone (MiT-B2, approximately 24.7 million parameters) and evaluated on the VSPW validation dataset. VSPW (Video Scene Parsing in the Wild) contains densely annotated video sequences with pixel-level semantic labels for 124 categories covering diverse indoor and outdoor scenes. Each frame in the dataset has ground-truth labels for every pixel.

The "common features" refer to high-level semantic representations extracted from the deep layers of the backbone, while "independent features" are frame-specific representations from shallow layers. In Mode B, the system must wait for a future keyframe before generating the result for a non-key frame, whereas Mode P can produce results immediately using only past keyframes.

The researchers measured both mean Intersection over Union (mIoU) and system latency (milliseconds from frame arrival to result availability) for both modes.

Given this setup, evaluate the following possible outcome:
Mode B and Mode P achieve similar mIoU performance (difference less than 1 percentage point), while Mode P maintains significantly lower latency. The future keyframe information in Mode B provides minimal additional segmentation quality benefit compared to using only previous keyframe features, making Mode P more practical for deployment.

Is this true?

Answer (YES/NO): YES